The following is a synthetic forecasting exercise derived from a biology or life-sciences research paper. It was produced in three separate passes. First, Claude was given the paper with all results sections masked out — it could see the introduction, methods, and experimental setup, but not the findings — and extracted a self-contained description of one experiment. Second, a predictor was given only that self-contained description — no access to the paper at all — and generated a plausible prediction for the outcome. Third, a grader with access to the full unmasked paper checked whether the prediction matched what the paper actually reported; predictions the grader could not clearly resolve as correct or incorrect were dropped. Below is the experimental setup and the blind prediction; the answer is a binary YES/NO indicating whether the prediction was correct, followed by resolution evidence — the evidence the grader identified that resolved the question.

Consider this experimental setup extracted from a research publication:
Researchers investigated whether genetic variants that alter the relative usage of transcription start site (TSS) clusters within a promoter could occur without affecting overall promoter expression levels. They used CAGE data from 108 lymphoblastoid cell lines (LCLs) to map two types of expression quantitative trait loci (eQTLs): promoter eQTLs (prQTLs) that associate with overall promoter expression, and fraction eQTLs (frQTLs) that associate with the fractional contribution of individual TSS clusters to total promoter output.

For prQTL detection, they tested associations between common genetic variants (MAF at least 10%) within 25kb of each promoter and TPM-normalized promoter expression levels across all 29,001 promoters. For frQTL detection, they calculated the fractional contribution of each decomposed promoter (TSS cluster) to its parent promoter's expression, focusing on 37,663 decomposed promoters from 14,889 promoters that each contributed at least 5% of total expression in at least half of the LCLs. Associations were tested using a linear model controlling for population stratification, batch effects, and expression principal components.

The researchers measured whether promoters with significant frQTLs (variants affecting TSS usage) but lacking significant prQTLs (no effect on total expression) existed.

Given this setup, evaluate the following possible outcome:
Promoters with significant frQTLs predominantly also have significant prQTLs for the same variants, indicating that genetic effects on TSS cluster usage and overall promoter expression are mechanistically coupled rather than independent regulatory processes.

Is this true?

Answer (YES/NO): NO